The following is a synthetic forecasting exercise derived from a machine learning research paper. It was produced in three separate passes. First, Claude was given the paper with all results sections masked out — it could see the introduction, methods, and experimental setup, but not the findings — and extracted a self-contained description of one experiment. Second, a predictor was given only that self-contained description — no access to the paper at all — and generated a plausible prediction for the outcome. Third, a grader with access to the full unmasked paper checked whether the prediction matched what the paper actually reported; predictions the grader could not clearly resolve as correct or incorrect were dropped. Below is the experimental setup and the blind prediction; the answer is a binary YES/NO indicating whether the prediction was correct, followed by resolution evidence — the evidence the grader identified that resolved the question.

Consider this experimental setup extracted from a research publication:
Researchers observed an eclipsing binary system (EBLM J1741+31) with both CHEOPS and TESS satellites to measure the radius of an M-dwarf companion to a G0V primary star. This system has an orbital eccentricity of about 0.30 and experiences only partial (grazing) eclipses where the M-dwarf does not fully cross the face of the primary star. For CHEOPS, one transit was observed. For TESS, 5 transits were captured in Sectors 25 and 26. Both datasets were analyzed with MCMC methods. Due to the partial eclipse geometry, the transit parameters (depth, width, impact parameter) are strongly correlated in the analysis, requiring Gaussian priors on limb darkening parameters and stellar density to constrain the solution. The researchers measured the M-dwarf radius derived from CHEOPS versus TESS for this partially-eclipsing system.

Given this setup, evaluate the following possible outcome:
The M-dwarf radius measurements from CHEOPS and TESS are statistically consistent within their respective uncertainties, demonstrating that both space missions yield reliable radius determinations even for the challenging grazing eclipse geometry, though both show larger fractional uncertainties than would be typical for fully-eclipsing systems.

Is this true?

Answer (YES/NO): YES